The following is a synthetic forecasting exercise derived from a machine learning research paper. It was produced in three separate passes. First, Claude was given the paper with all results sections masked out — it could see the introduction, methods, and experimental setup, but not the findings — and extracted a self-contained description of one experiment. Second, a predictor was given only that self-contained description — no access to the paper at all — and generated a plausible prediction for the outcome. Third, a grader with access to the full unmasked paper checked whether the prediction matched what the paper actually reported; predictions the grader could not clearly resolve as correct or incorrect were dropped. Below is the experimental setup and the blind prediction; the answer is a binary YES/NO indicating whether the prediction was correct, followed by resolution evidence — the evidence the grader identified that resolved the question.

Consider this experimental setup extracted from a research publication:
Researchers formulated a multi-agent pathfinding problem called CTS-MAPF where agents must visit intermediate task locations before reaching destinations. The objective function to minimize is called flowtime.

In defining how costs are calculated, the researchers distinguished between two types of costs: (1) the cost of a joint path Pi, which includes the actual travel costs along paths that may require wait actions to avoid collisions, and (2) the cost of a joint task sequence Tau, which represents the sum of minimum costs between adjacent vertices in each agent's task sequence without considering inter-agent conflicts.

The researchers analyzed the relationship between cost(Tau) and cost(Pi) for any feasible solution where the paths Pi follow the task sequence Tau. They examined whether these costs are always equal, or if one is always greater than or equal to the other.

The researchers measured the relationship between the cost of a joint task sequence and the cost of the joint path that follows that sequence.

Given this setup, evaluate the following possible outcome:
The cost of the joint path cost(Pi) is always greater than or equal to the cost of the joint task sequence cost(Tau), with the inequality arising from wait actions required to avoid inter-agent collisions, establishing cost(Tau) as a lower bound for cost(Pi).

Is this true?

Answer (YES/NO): YES